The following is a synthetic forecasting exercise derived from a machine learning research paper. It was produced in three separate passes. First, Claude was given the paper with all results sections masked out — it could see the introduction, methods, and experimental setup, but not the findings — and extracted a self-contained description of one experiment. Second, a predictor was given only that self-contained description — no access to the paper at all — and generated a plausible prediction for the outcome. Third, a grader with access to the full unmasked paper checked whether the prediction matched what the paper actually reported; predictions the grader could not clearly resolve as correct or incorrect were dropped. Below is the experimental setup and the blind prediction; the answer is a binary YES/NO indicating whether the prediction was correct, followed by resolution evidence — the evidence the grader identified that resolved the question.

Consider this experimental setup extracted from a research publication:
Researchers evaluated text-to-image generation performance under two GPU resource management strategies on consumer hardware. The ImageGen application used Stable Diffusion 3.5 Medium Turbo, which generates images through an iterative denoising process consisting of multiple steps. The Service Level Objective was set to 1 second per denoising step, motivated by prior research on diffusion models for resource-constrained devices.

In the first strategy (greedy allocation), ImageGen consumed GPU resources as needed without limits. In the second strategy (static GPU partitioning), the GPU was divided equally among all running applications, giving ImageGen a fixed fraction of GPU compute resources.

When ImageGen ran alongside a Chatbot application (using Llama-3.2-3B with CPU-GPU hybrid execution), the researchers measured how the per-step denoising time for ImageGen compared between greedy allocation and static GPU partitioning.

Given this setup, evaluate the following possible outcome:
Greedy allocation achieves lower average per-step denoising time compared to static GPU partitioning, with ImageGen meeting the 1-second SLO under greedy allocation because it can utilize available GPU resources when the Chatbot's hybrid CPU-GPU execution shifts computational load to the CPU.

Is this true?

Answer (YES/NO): NO